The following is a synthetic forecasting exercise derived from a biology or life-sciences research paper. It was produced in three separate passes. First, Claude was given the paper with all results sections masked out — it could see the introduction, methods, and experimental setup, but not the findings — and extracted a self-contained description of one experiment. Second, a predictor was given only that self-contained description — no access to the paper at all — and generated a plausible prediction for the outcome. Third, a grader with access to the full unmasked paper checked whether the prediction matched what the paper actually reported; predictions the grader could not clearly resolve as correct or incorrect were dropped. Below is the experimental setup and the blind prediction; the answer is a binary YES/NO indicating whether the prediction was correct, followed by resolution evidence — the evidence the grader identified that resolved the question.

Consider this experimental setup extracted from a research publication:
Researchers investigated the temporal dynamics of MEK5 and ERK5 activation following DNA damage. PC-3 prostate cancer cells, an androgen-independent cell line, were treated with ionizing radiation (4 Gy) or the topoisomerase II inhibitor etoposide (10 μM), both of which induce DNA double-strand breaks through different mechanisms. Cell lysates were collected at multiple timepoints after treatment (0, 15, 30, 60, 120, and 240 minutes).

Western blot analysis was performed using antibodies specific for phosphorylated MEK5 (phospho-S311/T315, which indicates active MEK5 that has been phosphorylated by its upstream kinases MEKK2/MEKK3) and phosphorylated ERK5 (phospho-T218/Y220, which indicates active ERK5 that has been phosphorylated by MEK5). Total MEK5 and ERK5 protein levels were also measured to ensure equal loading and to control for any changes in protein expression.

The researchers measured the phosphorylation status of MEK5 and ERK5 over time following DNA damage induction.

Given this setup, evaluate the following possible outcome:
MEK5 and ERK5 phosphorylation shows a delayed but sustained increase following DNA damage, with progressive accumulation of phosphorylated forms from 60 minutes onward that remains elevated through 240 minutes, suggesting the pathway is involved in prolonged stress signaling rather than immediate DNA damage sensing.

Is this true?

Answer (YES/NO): NO